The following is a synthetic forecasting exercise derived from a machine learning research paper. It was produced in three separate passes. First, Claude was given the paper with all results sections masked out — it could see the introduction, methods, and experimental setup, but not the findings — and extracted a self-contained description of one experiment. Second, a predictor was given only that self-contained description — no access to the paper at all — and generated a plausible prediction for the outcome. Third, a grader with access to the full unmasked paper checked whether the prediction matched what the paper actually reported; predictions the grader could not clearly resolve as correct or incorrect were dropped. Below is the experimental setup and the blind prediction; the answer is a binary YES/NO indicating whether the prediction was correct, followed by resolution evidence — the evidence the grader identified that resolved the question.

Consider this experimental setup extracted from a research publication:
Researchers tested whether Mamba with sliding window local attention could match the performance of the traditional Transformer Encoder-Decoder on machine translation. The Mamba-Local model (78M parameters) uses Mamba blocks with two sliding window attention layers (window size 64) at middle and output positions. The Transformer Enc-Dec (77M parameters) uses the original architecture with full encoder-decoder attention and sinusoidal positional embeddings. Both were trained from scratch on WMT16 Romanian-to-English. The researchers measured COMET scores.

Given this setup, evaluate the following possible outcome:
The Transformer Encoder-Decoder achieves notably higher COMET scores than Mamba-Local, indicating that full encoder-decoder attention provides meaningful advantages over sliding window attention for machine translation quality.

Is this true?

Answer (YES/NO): NO